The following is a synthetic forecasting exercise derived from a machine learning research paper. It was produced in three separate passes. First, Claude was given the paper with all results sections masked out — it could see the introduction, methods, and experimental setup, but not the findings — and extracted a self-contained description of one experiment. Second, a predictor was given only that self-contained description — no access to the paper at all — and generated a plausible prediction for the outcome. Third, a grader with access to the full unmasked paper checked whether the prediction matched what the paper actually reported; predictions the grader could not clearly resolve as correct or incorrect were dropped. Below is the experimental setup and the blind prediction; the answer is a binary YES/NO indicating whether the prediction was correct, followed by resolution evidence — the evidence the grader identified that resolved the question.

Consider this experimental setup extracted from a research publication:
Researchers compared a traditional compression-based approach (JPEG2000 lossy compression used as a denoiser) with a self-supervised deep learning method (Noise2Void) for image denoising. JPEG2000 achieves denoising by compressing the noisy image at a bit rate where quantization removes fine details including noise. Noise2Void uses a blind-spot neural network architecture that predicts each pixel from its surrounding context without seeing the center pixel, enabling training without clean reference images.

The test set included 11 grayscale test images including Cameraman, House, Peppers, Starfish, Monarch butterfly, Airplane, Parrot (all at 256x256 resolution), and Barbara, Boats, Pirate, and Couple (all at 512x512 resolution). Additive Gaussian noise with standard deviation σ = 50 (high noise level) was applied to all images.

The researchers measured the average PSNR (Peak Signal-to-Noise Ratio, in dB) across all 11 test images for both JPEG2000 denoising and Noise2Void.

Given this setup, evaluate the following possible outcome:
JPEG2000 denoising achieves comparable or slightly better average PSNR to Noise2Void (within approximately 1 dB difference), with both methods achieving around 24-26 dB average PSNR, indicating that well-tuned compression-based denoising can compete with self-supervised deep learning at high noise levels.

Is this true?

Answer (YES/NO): NO